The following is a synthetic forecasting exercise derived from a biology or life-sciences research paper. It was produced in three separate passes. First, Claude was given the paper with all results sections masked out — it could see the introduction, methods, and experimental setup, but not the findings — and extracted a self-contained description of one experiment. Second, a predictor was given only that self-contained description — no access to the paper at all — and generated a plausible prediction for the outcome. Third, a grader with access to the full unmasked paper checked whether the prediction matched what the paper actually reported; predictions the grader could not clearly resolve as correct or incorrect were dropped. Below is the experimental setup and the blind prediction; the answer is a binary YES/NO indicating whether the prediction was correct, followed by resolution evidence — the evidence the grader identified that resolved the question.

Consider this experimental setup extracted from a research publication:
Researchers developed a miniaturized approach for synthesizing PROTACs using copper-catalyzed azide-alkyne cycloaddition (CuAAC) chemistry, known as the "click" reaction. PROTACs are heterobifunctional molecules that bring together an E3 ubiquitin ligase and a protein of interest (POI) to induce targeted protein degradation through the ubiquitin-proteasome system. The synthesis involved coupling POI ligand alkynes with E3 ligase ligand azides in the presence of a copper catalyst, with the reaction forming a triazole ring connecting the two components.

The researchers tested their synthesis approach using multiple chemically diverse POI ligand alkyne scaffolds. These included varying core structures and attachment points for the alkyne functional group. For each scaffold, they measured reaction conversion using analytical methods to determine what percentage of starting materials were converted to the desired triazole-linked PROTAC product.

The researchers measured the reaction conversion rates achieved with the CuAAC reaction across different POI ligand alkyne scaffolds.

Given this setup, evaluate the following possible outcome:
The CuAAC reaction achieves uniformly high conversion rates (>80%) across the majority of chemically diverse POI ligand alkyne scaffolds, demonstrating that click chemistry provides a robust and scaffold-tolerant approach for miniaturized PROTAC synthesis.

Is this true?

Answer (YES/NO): NO